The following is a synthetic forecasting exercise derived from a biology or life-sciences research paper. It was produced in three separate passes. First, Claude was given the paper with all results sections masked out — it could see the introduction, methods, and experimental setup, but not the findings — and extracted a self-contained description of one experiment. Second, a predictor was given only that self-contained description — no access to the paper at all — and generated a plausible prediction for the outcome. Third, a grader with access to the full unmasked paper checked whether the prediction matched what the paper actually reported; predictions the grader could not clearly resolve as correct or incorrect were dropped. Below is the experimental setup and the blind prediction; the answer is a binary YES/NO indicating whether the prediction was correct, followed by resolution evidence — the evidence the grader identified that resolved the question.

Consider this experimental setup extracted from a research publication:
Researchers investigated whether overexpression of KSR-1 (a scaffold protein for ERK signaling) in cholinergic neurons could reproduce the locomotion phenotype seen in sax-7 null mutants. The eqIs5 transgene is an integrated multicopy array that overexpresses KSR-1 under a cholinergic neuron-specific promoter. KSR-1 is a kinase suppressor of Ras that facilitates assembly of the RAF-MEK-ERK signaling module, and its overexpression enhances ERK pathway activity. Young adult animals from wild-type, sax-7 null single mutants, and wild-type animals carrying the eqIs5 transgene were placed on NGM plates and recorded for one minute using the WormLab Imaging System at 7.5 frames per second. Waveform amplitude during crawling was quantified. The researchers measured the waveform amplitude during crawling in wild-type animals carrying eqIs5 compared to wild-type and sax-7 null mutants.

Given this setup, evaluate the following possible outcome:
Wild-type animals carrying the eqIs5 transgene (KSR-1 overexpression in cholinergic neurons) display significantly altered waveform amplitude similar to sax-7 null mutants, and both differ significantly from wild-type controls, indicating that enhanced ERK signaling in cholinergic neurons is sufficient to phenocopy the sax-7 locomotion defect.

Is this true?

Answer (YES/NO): YES